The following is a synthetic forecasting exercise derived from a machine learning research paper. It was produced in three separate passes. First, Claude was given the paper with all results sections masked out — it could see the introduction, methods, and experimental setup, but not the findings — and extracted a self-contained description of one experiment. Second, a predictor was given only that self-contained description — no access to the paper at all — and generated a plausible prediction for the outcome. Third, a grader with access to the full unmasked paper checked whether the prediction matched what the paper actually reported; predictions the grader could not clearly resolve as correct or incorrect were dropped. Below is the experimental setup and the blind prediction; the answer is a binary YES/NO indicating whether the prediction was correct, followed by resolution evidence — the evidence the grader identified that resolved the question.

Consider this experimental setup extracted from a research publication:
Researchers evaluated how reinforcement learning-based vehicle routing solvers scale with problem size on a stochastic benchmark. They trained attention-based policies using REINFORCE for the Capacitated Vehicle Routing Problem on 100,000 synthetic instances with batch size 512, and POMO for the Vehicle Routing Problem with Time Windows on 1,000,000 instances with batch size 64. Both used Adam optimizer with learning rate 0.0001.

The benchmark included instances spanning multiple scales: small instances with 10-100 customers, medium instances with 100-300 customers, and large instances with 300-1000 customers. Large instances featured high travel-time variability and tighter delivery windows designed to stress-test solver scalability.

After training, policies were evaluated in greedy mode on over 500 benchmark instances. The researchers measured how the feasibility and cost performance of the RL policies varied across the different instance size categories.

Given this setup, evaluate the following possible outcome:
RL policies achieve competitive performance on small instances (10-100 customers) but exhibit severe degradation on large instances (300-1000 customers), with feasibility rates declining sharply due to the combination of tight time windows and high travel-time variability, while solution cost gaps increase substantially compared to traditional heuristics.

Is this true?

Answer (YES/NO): NO